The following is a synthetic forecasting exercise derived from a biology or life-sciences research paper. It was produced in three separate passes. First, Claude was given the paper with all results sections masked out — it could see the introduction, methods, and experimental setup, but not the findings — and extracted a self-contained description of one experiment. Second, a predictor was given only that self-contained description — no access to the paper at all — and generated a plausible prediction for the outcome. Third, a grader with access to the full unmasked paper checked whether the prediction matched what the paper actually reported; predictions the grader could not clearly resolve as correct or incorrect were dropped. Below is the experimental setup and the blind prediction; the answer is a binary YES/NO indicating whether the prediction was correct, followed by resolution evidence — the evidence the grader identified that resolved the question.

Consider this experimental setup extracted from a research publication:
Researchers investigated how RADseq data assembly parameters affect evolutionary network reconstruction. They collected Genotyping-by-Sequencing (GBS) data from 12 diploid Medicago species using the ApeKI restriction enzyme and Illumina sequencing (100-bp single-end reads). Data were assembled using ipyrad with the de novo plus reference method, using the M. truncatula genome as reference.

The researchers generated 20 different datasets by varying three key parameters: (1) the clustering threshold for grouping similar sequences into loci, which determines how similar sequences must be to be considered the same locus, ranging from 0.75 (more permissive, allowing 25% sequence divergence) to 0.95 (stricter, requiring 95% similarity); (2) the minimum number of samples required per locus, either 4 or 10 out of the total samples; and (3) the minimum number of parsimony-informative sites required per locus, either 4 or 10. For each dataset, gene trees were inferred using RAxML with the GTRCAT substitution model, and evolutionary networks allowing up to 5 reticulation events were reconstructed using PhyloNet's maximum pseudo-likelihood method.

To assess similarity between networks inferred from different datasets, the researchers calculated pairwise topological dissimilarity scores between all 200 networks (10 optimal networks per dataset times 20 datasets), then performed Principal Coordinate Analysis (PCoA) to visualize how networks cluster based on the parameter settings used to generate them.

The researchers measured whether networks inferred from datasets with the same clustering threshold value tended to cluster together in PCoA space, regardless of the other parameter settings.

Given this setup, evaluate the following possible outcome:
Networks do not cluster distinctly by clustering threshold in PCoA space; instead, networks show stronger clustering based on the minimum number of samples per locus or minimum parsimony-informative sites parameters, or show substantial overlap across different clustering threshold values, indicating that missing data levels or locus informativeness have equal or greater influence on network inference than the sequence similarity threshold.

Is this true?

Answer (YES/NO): YES